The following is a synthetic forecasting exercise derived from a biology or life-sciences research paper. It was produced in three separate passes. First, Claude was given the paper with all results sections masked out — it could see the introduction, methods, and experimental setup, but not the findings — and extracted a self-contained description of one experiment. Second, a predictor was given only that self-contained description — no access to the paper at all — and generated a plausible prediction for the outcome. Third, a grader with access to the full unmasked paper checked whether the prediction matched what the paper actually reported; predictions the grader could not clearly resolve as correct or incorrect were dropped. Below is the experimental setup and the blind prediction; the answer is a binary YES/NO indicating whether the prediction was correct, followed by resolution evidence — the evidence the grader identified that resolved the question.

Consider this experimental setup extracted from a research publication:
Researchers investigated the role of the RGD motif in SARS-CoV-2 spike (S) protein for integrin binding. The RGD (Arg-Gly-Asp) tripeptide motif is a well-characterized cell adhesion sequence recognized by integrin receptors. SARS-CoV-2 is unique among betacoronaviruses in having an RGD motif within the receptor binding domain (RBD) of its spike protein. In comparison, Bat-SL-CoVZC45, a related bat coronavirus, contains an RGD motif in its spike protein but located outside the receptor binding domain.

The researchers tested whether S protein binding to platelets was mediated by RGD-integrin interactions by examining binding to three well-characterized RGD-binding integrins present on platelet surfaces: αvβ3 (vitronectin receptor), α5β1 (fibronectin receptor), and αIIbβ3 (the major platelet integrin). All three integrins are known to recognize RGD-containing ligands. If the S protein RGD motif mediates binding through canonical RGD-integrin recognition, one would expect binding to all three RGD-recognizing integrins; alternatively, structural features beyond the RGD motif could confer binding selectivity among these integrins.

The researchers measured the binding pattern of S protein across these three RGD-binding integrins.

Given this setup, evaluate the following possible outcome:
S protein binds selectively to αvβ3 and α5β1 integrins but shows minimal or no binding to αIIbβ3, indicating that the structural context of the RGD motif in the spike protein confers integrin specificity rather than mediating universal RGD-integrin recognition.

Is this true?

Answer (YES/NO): YES